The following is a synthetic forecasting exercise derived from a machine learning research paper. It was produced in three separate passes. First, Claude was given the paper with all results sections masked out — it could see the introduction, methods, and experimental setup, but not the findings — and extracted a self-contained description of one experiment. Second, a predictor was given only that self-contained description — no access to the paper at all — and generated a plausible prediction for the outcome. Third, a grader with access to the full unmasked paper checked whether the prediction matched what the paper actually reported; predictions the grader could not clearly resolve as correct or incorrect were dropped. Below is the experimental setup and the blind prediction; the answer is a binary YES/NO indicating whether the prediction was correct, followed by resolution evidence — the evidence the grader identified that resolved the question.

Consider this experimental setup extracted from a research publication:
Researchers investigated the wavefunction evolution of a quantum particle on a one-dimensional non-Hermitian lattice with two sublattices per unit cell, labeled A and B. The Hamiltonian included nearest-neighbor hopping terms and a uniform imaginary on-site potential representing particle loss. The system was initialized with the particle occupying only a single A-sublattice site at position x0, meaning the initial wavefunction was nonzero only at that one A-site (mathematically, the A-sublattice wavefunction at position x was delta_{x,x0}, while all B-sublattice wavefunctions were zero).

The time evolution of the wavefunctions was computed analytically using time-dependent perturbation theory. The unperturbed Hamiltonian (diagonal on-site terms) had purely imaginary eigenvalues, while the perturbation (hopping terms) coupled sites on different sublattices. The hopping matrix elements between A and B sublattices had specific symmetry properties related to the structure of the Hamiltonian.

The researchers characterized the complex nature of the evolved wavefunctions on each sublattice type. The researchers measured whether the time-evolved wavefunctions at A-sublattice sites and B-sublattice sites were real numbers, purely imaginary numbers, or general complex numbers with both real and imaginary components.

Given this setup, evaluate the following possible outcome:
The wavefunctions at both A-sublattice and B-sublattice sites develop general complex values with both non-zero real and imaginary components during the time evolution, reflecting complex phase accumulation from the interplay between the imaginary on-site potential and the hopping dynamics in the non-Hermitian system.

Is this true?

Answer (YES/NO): NO